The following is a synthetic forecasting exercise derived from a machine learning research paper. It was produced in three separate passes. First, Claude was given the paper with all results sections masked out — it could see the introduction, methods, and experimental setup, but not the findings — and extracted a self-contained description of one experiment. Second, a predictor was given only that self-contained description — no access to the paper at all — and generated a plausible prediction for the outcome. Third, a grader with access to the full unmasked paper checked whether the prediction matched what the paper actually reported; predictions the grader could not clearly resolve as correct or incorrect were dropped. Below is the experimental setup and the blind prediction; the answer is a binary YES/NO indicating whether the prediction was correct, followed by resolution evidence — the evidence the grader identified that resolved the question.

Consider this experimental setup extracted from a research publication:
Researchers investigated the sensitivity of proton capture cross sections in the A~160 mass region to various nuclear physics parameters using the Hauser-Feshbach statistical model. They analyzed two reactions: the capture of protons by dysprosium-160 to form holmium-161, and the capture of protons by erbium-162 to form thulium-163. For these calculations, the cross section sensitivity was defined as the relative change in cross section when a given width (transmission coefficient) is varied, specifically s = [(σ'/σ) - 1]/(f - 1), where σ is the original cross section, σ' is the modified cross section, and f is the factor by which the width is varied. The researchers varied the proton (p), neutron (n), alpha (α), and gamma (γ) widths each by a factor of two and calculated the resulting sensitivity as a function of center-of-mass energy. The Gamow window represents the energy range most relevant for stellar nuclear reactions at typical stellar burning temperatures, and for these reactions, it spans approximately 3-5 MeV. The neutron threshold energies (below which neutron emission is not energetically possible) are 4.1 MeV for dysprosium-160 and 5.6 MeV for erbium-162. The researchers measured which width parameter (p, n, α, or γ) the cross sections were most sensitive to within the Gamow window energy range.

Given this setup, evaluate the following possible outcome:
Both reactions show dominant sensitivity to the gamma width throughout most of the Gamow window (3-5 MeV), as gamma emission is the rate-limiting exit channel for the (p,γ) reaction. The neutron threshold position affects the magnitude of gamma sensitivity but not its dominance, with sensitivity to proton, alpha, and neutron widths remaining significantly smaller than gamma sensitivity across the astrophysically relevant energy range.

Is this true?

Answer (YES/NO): NO